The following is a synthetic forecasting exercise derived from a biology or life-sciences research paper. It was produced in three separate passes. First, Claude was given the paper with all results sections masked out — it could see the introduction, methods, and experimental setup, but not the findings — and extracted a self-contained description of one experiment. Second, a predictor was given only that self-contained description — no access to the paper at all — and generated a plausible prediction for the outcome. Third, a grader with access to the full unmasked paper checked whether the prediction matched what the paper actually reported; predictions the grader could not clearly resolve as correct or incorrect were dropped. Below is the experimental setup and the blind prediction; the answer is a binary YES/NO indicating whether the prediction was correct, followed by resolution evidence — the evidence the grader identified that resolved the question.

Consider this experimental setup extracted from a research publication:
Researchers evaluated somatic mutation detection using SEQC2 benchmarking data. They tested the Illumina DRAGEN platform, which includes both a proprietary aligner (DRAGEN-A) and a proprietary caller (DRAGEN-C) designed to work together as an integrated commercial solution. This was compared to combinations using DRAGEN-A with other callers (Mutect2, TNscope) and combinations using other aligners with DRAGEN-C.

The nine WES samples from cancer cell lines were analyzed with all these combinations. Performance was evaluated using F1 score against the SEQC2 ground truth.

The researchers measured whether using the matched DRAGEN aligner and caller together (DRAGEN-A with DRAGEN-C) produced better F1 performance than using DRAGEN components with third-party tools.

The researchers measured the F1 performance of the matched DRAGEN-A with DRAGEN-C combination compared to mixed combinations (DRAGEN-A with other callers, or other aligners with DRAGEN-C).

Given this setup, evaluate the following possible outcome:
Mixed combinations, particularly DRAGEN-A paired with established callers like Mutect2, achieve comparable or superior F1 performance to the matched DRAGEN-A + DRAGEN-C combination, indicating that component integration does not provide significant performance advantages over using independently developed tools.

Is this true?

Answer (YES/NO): NO